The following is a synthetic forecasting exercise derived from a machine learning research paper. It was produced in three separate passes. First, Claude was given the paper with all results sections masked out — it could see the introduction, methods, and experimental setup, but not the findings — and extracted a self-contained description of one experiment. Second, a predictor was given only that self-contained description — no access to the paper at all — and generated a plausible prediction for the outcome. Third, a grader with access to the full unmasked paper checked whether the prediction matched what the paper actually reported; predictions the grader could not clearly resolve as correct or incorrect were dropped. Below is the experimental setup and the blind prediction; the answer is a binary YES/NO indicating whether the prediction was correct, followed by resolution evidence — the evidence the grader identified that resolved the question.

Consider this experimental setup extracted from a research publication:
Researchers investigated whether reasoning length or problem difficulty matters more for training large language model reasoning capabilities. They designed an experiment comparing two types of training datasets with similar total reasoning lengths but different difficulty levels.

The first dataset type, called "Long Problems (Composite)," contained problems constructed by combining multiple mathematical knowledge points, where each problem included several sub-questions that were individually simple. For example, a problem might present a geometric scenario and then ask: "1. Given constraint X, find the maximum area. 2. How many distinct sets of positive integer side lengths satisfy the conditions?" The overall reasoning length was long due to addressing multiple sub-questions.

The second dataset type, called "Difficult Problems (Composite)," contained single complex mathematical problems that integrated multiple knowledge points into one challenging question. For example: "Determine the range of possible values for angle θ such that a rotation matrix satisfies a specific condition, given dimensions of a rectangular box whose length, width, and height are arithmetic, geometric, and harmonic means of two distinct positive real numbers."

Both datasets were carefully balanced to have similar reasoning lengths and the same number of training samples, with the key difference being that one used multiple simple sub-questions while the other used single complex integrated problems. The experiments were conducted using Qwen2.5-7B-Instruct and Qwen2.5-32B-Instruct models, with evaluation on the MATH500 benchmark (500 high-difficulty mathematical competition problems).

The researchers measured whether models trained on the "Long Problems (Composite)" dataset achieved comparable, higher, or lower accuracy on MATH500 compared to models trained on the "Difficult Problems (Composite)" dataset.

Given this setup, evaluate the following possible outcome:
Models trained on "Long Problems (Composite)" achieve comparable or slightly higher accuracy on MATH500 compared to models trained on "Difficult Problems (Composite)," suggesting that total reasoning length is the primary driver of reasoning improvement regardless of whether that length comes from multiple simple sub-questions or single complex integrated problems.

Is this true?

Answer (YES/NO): YES